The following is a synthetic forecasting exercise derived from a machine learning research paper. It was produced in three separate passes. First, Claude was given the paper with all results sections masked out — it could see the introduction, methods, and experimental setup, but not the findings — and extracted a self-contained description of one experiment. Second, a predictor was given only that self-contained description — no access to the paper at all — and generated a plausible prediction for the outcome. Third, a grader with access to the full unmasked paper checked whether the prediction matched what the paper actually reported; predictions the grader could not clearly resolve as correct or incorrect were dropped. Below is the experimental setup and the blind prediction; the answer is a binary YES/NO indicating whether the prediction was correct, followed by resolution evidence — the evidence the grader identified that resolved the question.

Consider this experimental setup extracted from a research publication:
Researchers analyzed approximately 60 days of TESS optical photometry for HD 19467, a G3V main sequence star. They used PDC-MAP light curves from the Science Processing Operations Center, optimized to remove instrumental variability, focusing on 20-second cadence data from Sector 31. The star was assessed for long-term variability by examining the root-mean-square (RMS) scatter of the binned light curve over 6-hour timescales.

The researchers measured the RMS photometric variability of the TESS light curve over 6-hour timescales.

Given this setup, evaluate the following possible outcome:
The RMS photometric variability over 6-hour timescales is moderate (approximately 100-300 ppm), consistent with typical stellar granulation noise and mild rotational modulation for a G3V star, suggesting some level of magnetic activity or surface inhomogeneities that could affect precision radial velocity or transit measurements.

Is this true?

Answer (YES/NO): NO